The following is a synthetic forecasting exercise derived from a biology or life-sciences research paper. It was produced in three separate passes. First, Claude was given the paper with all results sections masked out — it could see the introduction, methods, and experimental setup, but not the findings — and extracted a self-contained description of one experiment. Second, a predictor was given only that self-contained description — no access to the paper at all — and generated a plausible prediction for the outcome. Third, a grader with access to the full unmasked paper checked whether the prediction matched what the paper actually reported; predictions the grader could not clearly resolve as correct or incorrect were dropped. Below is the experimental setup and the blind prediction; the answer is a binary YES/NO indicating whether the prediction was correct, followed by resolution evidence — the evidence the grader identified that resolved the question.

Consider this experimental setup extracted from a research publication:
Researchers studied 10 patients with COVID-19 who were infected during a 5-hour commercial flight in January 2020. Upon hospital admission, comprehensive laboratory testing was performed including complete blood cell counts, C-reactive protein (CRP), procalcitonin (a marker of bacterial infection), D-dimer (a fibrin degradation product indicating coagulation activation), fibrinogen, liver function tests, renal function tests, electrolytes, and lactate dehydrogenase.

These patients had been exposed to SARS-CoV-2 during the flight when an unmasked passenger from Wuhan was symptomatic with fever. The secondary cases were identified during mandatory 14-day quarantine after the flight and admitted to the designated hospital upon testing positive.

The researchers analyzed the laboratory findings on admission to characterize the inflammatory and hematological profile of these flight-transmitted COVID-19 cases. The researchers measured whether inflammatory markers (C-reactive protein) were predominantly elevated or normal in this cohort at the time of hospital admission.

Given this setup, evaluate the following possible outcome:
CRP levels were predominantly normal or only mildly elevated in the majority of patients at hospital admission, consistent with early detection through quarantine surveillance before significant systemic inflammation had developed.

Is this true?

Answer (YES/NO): NO